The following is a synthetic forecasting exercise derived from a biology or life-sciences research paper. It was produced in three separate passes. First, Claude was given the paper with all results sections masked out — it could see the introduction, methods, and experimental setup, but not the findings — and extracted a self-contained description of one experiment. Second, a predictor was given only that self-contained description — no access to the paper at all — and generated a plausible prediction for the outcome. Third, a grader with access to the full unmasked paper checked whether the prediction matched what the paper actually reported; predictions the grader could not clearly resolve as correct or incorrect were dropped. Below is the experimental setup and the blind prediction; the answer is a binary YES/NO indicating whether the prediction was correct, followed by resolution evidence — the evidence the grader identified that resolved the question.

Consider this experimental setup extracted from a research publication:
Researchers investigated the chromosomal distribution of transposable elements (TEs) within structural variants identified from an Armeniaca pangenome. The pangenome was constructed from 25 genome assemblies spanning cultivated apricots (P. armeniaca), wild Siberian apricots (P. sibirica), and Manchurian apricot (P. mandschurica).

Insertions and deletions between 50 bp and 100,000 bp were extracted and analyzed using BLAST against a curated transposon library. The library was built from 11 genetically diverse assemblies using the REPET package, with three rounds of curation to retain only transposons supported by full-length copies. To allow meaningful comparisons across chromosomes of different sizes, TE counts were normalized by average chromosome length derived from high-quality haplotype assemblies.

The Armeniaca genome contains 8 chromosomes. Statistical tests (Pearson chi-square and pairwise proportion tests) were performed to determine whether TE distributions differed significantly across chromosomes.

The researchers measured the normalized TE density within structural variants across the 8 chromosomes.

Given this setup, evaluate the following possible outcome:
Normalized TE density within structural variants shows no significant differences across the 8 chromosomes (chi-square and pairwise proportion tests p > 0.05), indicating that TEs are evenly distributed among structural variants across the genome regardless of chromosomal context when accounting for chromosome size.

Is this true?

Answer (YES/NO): NO